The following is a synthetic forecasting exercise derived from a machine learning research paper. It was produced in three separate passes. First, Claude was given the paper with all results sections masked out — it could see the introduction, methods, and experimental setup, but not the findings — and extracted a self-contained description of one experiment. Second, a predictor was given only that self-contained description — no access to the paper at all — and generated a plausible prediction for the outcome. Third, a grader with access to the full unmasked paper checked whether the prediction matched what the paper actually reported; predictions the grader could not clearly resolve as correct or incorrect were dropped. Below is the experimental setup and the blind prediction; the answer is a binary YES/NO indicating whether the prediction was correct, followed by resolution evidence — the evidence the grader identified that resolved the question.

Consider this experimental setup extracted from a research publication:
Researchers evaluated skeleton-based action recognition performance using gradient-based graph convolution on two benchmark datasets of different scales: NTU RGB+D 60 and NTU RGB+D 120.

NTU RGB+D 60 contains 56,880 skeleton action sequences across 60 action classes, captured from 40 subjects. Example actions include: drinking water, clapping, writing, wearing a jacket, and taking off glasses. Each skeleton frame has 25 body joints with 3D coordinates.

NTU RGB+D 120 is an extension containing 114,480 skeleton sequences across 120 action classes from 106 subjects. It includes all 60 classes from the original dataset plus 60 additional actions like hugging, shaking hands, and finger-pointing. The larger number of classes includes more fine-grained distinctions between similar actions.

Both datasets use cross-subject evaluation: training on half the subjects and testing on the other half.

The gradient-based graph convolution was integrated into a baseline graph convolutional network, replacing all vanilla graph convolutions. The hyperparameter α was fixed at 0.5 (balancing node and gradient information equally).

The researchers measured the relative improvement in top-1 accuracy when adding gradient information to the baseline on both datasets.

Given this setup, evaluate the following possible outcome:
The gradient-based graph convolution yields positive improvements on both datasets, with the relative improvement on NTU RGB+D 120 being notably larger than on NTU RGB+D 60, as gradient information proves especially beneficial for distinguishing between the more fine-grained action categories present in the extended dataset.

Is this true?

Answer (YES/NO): NO